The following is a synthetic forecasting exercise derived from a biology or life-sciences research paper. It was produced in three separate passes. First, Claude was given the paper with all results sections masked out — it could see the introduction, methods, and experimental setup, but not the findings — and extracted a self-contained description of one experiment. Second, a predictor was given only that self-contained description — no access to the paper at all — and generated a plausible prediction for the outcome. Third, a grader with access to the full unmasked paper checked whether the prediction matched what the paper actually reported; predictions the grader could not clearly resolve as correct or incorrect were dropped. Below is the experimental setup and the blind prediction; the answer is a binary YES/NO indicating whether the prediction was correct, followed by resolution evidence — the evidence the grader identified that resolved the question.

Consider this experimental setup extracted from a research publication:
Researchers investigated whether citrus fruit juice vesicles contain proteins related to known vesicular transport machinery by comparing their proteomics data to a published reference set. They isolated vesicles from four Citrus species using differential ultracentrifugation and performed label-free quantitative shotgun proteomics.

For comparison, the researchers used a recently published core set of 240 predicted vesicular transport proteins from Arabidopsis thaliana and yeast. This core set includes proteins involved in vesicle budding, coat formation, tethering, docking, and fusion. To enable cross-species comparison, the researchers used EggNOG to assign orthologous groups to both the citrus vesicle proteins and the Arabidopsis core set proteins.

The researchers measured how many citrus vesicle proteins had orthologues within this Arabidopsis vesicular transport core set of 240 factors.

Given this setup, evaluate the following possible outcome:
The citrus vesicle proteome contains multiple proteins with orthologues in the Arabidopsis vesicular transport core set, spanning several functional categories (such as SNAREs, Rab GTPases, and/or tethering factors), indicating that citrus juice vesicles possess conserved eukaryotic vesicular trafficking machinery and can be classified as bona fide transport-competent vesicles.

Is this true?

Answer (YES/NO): YES